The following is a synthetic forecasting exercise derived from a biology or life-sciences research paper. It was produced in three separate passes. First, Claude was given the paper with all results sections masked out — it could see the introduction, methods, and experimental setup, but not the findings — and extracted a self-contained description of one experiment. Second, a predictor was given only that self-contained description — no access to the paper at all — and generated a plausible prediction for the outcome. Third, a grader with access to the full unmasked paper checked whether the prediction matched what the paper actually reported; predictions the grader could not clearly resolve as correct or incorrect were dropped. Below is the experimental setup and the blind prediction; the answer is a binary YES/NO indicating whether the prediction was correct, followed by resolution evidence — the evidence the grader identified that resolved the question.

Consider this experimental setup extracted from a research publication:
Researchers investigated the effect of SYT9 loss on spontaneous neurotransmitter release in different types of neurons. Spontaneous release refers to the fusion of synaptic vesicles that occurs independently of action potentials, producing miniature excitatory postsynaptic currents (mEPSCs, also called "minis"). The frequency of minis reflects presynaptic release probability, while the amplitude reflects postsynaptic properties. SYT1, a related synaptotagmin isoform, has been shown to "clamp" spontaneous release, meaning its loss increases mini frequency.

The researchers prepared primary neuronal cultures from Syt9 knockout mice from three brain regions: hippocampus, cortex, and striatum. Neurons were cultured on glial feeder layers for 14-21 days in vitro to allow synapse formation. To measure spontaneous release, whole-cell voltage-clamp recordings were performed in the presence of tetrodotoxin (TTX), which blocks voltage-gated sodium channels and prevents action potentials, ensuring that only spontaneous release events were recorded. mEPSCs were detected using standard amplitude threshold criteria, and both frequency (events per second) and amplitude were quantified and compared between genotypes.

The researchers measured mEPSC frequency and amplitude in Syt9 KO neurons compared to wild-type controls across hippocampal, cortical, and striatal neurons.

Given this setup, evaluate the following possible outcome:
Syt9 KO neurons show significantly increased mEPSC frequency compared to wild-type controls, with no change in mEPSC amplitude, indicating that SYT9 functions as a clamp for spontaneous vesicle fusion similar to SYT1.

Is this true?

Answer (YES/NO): NO